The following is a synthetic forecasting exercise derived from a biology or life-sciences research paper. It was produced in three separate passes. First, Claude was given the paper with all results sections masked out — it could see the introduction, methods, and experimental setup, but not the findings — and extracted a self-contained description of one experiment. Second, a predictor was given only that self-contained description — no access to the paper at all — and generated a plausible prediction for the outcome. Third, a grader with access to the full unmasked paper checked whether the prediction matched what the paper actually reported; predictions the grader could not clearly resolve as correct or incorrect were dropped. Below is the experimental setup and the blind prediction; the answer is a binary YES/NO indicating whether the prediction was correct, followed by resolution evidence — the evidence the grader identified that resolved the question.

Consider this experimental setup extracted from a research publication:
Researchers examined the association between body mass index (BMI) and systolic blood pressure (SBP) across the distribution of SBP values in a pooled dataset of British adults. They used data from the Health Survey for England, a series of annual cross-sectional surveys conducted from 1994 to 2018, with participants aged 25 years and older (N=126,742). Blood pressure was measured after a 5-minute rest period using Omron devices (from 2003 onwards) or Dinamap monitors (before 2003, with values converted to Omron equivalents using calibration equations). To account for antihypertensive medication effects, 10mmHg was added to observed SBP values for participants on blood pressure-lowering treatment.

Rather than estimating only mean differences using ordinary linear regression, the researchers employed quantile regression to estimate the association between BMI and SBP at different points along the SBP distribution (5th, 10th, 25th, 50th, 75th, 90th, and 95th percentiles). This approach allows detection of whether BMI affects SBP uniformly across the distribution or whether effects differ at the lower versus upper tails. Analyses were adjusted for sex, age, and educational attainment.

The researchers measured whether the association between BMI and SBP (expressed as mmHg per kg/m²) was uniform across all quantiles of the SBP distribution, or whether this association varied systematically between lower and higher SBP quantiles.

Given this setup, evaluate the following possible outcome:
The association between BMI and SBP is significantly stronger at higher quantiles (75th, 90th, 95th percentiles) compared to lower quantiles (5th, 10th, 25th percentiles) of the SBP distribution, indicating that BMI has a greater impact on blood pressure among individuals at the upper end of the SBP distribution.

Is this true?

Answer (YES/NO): YES